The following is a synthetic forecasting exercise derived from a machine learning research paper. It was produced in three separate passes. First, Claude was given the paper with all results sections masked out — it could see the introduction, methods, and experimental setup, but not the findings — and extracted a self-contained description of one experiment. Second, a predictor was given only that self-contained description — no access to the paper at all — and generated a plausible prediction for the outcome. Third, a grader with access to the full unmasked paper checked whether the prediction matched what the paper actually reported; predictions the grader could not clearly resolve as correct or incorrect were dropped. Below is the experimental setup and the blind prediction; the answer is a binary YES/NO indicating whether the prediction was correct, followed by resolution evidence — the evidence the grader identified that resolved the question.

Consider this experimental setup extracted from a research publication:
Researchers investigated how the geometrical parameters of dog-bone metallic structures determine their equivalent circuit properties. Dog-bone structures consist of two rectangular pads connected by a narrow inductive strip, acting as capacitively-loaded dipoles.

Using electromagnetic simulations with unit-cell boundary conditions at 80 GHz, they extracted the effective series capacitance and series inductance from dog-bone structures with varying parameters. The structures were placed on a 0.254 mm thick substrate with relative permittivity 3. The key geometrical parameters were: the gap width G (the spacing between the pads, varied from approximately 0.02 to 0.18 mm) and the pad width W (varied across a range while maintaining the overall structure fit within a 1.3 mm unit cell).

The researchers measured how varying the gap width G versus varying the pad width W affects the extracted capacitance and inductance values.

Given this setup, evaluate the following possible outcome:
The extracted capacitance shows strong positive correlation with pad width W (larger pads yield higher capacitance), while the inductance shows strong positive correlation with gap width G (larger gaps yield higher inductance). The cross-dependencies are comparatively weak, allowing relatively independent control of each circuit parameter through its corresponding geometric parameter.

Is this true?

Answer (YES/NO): NO